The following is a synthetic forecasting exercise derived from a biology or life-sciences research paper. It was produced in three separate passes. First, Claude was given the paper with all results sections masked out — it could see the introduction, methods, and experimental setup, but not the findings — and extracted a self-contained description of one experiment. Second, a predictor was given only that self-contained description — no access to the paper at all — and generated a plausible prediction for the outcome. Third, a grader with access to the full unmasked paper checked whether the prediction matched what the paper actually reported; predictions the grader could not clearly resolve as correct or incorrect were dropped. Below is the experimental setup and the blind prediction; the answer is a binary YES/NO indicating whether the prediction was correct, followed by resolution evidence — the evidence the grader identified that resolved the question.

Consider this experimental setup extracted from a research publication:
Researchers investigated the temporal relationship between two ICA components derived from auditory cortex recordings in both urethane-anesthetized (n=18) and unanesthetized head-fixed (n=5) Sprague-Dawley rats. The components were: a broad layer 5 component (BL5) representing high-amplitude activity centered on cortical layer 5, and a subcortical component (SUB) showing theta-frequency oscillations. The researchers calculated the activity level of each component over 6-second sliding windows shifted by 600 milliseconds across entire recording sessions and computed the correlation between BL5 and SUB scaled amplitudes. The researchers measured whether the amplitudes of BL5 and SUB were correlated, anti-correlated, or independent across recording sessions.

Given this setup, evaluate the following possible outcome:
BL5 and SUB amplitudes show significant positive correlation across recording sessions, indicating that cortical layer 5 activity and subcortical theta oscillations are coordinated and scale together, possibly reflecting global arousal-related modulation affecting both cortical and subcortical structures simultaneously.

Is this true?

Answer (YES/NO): NO